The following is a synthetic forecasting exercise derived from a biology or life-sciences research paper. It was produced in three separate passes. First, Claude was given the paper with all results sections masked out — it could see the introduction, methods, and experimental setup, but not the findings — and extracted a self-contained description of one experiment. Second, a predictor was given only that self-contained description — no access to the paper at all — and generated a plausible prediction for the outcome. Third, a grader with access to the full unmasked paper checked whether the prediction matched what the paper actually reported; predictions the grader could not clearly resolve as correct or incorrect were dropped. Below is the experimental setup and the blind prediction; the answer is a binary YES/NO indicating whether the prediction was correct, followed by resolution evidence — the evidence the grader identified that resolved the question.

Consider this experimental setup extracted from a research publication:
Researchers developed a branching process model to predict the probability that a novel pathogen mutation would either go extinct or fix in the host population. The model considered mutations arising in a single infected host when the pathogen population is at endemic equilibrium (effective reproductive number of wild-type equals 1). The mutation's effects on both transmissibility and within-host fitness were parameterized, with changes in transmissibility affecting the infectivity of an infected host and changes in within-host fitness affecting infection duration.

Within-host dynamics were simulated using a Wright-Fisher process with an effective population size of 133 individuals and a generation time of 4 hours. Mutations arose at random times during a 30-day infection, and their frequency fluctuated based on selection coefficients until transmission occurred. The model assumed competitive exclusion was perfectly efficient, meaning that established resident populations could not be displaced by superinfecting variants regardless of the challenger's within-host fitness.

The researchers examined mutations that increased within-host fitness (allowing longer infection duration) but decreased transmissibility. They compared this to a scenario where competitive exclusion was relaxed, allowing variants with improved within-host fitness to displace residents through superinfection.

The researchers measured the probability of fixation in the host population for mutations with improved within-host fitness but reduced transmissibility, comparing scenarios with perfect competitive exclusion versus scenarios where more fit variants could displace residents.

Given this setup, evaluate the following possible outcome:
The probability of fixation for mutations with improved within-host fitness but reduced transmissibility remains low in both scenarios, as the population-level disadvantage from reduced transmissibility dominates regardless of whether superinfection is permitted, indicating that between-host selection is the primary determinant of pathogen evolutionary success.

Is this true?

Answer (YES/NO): NO